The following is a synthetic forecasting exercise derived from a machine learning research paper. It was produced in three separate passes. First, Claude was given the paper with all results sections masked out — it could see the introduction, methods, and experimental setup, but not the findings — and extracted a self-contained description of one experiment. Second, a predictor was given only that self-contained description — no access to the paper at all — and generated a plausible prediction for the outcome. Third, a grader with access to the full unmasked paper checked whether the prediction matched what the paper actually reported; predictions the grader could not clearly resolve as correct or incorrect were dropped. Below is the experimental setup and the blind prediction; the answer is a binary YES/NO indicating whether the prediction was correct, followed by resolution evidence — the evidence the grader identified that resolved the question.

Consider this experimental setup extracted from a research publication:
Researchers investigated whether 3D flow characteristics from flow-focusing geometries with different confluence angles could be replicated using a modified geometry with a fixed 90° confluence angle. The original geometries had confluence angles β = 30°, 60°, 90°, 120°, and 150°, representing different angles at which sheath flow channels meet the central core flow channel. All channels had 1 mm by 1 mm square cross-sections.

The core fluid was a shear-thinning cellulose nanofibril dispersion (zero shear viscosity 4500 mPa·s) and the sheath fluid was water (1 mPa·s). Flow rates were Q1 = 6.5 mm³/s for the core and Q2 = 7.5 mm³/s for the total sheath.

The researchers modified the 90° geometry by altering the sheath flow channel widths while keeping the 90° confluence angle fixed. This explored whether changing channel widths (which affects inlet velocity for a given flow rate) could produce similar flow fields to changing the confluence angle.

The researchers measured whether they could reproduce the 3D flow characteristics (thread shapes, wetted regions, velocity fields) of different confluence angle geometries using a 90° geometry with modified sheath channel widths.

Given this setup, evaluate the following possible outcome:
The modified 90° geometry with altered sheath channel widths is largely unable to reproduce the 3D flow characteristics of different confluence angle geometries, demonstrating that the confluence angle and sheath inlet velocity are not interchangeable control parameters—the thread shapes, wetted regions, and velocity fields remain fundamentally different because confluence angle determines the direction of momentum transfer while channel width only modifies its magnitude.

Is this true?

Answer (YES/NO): NO